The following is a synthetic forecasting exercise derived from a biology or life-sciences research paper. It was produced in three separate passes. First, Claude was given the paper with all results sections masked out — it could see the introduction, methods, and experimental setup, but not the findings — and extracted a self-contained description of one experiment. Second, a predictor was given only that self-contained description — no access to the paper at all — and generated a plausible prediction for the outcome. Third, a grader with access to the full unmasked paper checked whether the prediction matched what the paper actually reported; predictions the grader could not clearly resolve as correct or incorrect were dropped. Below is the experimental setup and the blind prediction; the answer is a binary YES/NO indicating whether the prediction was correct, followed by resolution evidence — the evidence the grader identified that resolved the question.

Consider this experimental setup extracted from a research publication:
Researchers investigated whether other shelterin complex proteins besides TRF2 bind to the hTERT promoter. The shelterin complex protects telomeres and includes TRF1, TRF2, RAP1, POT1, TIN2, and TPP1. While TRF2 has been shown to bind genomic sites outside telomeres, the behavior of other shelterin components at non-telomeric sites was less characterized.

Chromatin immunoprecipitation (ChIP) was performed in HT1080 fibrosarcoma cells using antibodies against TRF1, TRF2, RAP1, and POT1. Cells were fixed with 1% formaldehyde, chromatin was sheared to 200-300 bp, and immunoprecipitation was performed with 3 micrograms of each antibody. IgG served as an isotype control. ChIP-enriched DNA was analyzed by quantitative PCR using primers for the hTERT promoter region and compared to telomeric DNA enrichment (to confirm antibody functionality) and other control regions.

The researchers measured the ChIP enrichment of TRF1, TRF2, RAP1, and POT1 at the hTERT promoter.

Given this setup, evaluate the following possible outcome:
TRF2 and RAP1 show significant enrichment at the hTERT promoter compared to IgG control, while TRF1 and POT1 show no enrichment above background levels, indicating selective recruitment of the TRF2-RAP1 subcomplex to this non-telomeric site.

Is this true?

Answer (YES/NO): NO